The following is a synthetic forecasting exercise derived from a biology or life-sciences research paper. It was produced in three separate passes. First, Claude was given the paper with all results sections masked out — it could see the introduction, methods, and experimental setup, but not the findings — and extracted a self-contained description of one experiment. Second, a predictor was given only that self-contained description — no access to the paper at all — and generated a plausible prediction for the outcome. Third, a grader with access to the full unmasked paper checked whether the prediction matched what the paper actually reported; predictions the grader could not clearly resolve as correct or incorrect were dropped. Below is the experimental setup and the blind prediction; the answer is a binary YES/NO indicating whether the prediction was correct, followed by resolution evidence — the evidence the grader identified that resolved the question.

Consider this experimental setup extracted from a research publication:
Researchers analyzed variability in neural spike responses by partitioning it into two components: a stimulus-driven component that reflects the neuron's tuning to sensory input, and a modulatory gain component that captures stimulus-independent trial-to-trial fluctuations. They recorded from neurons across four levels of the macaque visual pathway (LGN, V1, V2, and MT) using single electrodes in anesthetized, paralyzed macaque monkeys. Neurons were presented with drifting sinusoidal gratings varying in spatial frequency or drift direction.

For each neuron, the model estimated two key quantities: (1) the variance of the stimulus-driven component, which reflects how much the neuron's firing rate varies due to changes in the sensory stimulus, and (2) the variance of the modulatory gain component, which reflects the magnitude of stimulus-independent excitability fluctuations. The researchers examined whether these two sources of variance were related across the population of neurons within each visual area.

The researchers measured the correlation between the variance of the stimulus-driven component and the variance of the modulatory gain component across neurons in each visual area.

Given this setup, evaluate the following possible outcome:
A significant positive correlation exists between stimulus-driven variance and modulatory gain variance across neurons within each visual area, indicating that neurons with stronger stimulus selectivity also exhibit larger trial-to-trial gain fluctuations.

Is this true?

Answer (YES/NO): NO